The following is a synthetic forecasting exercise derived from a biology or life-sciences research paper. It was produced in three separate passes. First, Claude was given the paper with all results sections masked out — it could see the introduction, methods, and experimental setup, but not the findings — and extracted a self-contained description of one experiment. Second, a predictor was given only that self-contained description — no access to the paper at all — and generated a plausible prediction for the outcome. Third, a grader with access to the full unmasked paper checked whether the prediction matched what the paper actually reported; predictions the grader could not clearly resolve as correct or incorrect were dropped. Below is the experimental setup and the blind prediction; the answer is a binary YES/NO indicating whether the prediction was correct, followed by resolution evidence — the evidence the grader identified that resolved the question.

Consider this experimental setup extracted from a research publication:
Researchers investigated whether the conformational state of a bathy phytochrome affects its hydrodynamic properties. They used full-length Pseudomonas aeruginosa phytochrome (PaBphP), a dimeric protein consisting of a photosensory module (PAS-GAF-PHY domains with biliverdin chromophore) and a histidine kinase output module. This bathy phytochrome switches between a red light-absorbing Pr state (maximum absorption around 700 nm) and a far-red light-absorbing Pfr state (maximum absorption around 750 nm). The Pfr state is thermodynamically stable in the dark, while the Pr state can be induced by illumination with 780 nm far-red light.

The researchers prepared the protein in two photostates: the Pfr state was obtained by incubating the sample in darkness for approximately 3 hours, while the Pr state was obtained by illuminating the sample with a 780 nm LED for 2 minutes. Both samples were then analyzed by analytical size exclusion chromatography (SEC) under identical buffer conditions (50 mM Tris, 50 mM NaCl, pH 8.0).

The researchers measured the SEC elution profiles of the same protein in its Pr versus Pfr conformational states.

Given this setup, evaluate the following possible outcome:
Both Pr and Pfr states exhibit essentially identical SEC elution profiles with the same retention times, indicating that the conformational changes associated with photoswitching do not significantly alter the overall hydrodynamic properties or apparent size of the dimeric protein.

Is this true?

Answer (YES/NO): NO